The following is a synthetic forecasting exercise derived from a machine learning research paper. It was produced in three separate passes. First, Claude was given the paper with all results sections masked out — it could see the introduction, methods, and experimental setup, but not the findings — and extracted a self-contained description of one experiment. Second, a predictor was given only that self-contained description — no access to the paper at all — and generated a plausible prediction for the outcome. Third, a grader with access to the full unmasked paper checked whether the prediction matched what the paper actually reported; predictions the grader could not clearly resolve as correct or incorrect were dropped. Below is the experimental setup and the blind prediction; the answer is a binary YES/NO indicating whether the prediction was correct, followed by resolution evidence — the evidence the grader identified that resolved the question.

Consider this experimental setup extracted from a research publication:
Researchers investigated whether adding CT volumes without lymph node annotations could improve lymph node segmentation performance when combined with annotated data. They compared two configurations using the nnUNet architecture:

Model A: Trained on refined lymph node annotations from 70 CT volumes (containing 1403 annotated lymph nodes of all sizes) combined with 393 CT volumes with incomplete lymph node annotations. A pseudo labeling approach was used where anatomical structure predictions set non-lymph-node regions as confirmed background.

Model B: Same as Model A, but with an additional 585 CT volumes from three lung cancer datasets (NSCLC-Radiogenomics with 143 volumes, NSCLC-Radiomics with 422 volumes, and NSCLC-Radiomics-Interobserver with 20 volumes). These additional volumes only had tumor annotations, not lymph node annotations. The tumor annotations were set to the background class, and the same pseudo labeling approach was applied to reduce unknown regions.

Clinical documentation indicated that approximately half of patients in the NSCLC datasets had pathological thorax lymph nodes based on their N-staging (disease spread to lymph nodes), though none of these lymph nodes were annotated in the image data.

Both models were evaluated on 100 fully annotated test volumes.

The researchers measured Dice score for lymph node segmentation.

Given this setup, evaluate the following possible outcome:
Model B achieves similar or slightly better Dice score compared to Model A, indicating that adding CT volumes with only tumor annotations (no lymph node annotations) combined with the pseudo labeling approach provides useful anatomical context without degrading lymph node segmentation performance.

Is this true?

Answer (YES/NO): YES